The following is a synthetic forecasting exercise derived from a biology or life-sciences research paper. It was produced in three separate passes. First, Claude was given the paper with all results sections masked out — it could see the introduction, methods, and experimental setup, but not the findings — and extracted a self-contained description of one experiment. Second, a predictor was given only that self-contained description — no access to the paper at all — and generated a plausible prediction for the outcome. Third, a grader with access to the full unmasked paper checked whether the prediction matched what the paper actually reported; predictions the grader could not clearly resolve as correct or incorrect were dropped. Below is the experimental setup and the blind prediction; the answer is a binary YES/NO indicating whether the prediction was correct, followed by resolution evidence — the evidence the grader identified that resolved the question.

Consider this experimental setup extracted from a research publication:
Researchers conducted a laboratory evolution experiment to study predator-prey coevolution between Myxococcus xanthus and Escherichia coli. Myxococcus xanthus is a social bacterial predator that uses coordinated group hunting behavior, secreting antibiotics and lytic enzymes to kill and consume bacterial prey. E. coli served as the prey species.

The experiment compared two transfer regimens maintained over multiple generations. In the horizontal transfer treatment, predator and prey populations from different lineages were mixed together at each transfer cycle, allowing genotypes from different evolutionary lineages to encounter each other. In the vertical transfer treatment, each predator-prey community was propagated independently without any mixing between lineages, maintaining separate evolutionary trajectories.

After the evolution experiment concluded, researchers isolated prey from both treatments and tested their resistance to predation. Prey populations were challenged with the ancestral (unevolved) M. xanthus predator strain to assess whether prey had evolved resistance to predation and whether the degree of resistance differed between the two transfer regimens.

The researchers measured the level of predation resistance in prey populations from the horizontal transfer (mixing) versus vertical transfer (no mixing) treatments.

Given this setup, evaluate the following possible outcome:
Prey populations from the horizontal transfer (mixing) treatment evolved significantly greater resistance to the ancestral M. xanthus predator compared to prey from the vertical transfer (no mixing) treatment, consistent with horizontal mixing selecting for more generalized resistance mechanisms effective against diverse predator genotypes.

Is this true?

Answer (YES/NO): YES